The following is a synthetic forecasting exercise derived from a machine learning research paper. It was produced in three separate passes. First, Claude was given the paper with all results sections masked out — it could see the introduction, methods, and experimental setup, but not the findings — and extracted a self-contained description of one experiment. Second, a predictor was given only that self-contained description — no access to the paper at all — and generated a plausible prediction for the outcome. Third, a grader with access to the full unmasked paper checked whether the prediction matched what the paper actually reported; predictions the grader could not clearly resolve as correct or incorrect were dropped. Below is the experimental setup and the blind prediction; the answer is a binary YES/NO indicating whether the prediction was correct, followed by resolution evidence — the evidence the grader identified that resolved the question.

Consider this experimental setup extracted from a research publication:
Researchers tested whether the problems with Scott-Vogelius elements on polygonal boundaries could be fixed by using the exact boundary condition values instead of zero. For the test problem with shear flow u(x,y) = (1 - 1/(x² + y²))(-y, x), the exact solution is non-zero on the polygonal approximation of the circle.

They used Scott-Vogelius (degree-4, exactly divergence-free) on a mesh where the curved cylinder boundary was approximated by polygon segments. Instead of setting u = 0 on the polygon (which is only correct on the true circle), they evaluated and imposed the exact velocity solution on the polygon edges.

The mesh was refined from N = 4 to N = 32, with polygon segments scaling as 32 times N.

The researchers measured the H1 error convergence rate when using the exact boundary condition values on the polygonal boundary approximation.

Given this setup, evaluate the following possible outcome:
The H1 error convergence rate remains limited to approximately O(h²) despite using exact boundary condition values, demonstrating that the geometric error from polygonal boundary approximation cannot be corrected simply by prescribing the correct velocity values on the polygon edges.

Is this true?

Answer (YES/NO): NO